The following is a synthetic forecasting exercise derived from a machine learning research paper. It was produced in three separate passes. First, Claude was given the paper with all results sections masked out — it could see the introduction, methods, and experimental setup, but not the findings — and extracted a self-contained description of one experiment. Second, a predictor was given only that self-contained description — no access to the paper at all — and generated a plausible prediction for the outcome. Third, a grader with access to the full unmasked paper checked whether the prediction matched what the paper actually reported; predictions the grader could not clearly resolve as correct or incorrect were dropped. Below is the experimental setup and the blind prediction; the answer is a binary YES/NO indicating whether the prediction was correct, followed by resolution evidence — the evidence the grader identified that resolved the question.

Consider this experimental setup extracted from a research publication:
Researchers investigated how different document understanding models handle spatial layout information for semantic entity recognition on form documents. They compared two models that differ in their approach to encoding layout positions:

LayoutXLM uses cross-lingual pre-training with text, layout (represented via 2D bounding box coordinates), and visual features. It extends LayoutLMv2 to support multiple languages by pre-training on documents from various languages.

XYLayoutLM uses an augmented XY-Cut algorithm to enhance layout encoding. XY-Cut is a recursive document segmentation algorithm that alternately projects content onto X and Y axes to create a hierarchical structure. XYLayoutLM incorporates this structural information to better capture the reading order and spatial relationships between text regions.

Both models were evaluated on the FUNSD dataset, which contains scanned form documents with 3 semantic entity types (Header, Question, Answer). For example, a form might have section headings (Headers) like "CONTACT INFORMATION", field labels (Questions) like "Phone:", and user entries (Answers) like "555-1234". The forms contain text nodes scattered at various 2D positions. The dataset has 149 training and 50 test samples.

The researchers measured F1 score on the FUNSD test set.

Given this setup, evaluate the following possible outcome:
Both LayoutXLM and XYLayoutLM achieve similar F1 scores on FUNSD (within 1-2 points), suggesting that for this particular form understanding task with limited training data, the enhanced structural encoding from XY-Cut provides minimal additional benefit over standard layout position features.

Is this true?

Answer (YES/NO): NO